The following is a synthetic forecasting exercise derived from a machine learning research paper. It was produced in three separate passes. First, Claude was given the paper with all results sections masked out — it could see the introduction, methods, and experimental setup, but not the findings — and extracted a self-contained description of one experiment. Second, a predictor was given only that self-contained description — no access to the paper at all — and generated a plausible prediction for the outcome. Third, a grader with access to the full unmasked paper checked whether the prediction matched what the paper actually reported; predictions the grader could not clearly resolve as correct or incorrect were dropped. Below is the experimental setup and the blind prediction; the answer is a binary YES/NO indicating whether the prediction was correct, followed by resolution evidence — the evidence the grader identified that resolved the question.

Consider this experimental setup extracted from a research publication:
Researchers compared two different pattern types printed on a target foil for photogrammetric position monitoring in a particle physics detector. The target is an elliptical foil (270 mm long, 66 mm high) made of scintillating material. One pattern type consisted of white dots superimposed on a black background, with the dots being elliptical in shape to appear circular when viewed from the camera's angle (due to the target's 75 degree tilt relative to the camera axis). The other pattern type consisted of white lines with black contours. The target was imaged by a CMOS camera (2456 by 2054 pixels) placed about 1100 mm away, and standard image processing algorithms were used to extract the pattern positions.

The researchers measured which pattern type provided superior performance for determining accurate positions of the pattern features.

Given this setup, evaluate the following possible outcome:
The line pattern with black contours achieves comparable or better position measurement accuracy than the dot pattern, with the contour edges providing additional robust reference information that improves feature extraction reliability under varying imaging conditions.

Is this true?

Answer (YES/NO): NO